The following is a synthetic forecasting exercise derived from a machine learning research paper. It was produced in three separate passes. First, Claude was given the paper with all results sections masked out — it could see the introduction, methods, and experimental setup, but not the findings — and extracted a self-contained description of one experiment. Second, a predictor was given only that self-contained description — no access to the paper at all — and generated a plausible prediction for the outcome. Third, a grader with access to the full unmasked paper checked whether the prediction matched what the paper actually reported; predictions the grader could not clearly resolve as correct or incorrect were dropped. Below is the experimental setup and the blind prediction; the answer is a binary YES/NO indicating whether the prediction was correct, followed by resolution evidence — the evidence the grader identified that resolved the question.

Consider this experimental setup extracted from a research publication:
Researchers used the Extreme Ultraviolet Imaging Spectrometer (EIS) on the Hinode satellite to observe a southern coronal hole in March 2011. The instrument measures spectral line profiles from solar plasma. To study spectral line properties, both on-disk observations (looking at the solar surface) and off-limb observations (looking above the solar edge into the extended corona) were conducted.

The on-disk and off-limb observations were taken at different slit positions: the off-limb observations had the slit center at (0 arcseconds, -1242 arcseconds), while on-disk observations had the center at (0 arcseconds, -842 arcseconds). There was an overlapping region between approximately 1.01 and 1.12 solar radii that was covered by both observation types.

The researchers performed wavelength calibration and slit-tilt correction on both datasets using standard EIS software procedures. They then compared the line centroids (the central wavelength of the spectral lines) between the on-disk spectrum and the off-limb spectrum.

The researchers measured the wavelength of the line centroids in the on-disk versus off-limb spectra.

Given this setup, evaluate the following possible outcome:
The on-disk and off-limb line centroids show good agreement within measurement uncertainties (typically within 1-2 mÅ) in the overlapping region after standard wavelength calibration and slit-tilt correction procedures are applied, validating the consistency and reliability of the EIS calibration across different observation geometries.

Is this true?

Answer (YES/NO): YES